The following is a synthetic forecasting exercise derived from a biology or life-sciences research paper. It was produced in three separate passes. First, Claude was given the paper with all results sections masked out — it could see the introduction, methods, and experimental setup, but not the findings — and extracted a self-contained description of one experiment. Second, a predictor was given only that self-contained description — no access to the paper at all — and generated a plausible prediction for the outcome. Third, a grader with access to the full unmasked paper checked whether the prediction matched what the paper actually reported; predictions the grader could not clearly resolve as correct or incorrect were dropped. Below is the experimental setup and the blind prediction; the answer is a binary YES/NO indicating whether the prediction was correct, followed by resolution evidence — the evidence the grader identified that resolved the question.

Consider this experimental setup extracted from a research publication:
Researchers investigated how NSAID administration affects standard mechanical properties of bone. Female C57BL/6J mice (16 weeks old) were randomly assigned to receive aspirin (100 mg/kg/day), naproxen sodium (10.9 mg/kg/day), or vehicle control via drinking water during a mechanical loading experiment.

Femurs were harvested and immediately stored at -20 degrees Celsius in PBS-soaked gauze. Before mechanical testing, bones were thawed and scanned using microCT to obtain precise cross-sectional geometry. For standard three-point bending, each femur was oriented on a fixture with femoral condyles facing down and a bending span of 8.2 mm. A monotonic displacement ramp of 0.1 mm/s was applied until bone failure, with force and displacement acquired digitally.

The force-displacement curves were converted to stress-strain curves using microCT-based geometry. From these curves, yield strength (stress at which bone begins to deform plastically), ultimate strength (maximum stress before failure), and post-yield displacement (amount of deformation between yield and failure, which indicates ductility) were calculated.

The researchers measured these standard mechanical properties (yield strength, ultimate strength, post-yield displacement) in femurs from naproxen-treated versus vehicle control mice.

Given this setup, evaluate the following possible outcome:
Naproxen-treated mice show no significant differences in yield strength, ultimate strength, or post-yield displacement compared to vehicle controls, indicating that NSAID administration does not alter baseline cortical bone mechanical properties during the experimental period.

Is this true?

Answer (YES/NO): NO